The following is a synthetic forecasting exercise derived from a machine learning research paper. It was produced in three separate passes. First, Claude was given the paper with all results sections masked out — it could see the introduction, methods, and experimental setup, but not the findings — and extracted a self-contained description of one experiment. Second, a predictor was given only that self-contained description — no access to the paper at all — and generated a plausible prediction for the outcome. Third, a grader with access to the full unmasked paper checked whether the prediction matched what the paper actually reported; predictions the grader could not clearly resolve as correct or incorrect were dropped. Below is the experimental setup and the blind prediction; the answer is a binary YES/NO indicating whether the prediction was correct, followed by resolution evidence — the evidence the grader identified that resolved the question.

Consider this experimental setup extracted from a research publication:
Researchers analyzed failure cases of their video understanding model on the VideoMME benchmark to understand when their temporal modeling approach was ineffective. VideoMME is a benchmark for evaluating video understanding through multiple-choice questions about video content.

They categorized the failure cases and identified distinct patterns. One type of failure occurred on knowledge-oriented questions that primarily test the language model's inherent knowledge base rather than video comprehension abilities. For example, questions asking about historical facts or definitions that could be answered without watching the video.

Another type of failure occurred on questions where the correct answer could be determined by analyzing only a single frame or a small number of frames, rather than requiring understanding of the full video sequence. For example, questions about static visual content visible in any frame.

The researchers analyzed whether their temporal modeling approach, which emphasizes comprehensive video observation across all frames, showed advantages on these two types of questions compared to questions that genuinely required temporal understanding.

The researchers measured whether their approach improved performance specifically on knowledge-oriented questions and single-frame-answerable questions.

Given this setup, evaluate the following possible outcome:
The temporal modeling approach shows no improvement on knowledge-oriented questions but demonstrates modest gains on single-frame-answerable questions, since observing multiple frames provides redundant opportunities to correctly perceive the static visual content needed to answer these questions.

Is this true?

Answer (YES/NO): NO